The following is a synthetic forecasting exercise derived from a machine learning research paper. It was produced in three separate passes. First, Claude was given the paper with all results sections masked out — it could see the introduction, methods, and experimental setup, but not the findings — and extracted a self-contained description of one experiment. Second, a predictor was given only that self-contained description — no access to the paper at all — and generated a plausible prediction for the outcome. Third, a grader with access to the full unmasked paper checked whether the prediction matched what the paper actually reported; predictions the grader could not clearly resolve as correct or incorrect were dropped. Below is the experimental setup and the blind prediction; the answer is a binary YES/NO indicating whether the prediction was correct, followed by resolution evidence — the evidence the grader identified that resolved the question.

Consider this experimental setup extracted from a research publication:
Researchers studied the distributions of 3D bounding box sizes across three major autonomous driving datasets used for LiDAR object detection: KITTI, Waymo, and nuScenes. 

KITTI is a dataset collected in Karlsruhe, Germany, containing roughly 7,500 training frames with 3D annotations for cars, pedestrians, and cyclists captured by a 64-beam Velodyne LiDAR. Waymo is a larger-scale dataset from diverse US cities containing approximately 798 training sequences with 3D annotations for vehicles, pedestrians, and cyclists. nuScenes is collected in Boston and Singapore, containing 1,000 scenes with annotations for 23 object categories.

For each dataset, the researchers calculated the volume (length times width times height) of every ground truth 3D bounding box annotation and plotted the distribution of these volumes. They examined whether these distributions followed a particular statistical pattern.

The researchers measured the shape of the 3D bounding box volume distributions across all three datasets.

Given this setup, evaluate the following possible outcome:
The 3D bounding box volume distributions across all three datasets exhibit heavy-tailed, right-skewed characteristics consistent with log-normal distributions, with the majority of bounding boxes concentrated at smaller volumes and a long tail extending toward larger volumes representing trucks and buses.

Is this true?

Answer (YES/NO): NO